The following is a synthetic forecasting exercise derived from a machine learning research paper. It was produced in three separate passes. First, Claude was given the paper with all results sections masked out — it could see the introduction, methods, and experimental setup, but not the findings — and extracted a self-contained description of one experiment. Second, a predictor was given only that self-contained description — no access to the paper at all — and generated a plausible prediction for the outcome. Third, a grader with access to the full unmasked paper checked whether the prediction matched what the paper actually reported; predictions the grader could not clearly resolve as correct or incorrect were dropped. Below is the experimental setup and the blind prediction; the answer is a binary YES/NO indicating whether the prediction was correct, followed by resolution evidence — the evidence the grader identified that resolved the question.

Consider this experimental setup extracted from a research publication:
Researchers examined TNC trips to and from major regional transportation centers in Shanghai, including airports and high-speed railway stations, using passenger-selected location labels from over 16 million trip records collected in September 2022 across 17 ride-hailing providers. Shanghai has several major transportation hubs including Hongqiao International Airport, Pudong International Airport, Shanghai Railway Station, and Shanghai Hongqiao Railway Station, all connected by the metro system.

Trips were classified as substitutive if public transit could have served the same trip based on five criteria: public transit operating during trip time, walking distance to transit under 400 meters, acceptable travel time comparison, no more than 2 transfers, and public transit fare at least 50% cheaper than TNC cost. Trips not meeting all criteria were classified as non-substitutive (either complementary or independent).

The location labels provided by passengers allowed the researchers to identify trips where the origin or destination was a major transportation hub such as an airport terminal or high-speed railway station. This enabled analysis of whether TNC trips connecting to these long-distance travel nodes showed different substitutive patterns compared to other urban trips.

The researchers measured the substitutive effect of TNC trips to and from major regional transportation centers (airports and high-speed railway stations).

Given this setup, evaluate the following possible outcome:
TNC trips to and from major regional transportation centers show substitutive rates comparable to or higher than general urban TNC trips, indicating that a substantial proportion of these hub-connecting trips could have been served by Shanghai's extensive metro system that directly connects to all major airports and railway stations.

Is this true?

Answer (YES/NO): YES